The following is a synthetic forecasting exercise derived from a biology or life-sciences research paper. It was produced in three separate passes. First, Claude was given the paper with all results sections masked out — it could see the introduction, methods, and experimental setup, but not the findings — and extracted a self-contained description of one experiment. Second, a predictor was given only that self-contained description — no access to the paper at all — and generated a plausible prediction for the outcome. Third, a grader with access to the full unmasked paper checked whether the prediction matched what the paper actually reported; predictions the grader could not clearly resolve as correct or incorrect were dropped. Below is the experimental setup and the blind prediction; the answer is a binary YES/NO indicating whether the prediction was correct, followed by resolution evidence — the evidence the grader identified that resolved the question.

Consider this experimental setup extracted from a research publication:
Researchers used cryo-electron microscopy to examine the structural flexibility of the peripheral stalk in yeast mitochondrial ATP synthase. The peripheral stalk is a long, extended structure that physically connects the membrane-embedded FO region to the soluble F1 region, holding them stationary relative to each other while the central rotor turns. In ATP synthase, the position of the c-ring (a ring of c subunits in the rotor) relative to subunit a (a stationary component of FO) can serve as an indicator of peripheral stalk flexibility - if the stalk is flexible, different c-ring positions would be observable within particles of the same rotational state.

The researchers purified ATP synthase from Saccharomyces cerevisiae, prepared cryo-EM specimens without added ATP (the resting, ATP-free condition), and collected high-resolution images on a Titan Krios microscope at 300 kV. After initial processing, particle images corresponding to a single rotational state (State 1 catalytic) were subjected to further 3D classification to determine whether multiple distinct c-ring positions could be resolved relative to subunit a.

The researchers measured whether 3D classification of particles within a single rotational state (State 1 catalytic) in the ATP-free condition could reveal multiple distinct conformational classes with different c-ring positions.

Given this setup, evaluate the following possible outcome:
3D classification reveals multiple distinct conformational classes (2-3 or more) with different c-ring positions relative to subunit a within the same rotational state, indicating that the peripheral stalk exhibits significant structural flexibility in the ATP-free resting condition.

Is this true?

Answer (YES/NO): YES